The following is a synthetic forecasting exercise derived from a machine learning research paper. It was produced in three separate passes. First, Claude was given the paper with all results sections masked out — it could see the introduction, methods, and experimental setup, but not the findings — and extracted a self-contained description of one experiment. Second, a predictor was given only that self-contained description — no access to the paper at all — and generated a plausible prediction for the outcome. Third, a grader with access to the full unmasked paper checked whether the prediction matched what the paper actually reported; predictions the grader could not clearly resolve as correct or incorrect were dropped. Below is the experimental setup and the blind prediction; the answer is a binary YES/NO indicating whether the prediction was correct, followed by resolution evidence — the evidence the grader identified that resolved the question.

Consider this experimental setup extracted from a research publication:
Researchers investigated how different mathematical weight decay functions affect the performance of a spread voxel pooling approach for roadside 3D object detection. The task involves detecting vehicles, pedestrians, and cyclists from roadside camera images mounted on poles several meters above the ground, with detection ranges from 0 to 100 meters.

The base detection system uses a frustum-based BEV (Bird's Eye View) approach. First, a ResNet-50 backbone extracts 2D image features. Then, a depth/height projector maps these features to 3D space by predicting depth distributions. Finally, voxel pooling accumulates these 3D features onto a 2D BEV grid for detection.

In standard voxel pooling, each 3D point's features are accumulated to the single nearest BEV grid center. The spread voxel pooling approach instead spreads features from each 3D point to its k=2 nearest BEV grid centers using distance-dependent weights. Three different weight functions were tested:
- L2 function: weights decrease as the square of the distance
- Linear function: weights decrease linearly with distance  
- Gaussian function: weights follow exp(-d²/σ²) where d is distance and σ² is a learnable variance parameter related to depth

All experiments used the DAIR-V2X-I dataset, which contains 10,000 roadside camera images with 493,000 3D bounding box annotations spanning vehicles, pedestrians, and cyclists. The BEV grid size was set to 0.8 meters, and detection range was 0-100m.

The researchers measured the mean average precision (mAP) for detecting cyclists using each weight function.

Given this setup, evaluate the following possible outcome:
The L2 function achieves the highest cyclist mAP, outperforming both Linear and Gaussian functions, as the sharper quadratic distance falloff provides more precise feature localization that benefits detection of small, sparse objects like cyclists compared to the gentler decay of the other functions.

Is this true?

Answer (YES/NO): NO